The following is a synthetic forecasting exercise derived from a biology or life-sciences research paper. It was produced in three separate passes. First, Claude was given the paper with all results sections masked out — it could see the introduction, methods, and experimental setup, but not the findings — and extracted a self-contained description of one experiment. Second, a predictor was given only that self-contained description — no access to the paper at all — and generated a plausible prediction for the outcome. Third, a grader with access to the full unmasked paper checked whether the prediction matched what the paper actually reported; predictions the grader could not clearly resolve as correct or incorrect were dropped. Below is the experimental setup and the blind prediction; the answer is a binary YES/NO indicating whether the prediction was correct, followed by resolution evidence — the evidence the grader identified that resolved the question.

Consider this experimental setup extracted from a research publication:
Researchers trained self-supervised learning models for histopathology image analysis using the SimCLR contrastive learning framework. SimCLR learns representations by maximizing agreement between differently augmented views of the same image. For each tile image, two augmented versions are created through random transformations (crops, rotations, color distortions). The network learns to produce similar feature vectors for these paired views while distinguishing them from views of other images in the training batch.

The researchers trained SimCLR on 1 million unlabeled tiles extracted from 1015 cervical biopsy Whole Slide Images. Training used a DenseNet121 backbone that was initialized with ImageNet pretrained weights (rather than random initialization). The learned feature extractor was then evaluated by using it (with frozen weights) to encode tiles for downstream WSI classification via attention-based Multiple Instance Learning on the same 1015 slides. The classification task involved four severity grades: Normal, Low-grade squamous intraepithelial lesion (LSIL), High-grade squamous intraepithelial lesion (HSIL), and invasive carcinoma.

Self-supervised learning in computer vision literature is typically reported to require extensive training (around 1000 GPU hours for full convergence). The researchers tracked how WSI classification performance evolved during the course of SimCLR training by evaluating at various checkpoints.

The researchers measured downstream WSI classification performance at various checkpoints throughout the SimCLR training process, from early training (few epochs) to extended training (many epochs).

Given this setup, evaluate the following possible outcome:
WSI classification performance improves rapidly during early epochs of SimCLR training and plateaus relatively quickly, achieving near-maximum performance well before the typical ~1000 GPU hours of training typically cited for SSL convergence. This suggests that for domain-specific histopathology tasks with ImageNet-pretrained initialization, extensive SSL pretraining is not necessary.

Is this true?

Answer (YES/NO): YES